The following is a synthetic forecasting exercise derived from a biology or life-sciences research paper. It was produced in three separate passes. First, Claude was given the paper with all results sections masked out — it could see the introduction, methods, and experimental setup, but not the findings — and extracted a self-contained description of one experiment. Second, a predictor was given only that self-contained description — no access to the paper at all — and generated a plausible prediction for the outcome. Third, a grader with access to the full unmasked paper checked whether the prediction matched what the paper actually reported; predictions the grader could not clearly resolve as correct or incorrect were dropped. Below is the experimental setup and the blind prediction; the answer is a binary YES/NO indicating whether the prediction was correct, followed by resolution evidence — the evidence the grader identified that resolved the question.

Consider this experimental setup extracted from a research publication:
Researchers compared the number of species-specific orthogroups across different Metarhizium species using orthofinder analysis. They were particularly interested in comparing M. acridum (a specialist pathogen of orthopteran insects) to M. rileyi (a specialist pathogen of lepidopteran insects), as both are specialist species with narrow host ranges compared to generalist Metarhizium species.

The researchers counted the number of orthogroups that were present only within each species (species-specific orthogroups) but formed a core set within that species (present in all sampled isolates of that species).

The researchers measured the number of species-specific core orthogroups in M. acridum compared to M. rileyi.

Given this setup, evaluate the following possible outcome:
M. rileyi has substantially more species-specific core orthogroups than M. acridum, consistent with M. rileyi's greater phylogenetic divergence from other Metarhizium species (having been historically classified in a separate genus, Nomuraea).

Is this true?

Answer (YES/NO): YES